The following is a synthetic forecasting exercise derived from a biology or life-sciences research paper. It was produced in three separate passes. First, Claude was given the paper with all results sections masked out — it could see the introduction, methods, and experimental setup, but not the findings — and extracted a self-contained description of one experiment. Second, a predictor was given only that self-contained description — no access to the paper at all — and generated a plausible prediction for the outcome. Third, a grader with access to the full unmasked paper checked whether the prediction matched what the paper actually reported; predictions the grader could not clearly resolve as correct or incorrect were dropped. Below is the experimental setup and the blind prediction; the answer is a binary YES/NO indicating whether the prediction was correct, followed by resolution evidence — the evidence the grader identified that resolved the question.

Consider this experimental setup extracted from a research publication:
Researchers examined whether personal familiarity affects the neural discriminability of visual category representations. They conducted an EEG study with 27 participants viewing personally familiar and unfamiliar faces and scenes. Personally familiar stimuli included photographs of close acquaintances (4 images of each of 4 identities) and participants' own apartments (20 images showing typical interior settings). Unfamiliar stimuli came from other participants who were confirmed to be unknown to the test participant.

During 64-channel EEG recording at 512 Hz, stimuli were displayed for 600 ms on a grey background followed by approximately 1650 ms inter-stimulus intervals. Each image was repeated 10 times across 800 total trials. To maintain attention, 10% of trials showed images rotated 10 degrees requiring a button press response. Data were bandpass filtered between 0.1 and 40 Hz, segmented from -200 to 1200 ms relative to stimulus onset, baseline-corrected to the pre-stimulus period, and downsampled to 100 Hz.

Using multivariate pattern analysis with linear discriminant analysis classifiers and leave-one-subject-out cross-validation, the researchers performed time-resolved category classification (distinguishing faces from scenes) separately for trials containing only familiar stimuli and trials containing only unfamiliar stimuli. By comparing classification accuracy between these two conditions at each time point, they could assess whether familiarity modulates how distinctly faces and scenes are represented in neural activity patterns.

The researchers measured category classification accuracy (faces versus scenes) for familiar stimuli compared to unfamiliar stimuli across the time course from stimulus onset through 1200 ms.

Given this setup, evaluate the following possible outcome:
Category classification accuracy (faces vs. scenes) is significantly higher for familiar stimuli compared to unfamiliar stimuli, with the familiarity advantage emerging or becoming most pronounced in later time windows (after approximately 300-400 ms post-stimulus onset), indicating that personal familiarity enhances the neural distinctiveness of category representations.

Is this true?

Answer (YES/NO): YES